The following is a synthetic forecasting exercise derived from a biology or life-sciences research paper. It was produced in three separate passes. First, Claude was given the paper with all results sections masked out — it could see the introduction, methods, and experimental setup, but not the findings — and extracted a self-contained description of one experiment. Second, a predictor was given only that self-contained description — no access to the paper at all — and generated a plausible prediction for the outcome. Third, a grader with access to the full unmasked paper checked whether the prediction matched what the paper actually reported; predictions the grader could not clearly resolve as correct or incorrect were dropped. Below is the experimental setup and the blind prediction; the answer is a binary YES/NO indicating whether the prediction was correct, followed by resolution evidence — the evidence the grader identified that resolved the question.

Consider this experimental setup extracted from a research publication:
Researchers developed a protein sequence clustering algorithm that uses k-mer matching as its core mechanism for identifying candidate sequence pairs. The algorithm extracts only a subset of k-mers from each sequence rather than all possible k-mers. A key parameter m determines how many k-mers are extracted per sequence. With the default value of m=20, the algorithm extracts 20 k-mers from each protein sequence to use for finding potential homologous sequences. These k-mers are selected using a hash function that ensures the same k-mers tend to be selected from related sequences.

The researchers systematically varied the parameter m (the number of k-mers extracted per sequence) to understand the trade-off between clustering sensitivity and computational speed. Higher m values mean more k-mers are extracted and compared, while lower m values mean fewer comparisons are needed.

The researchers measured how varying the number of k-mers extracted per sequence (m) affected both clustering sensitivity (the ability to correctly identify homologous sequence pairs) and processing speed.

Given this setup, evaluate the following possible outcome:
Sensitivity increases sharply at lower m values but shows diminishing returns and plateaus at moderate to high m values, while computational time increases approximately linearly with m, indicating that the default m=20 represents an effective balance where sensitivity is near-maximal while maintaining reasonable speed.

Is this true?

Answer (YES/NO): NO